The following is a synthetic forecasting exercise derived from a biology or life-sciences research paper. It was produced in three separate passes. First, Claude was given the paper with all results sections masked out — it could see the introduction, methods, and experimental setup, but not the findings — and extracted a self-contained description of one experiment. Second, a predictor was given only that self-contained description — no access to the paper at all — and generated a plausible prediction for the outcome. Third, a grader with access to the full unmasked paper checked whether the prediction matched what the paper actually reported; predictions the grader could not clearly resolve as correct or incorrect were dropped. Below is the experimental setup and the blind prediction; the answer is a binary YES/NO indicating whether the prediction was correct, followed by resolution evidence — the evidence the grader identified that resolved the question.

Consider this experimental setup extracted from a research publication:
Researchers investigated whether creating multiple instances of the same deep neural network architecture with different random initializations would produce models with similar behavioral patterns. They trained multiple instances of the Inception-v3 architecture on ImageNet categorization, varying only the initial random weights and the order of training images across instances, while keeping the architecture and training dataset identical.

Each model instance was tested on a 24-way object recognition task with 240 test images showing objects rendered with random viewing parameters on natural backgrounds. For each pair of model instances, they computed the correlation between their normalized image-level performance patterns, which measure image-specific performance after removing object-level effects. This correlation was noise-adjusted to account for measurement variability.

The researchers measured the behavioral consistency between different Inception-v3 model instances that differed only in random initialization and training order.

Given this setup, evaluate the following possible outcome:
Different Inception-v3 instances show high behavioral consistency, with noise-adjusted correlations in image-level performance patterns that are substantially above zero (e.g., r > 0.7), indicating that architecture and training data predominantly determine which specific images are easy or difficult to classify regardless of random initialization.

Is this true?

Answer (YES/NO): YES